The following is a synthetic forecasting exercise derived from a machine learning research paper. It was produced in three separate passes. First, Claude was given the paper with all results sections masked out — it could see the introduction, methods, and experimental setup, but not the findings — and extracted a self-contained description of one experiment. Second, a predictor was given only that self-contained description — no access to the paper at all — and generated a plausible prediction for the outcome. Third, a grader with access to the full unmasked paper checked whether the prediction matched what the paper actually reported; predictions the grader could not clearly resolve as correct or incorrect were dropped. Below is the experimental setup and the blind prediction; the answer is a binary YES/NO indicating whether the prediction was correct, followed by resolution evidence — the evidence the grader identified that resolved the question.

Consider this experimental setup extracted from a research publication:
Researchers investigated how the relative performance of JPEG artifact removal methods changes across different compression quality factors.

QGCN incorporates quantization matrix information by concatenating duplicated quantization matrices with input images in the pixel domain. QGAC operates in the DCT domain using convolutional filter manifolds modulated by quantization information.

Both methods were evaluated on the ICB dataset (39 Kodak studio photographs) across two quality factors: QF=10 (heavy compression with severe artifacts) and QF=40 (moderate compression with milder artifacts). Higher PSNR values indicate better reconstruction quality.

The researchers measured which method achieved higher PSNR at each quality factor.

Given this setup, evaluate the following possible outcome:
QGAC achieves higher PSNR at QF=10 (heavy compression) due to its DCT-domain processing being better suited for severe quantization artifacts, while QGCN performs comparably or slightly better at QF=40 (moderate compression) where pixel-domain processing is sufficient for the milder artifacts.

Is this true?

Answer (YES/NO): YES